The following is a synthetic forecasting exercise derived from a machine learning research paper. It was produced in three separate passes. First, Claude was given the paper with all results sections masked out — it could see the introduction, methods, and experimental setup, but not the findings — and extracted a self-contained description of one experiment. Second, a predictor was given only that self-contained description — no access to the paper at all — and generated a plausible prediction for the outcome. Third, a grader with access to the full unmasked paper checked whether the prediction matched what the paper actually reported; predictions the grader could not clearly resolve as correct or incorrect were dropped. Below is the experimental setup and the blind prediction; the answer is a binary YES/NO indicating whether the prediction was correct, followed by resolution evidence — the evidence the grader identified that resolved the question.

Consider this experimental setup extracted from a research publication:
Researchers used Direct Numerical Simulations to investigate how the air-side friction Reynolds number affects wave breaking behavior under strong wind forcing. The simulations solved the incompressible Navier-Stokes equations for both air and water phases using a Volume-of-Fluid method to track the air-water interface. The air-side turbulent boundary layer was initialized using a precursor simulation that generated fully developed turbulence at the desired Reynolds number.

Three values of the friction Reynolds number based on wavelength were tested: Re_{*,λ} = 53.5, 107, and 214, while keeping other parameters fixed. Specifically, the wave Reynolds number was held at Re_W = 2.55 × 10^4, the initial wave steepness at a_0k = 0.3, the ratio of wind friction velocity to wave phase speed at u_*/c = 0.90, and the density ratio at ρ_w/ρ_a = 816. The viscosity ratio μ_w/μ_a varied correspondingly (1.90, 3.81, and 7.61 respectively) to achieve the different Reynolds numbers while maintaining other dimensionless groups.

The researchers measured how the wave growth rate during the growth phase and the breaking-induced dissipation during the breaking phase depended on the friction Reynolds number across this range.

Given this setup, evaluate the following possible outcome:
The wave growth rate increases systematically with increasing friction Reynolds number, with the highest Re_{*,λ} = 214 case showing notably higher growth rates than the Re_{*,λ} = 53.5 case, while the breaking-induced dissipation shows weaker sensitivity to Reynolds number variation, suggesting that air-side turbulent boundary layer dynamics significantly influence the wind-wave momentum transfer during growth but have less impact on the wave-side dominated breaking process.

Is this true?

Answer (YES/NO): NO